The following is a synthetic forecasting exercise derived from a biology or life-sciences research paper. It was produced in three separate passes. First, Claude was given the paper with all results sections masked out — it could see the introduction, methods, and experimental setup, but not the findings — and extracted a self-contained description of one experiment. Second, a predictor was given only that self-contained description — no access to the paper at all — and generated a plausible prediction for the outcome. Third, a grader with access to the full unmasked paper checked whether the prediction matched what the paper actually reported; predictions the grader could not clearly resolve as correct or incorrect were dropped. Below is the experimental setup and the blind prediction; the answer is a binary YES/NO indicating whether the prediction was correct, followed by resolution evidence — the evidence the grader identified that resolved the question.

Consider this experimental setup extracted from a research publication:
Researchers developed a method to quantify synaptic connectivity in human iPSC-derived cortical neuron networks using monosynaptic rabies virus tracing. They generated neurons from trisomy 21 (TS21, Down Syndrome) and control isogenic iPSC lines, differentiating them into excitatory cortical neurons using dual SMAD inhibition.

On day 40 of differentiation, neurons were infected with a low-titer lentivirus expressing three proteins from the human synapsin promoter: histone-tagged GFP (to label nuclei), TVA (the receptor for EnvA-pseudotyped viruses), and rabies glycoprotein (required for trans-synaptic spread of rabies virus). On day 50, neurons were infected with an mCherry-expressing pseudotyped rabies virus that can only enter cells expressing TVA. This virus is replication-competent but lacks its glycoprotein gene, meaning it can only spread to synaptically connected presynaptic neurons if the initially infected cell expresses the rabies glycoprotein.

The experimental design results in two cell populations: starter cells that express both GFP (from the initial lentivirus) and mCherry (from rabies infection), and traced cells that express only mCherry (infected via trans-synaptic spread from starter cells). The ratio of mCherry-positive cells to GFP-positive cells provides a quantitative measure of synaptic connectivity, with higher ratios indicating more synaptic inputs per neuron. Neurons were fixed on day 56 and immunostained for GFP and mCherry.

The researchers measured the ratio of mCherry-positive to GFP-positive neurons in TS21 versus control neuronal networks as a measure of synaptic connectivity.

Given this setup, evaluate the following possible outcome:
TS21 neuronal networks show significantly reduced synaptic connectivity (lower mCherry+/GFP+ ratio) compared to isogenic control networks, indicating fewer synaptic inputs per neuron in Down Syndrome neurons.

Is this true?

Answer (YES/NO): YES